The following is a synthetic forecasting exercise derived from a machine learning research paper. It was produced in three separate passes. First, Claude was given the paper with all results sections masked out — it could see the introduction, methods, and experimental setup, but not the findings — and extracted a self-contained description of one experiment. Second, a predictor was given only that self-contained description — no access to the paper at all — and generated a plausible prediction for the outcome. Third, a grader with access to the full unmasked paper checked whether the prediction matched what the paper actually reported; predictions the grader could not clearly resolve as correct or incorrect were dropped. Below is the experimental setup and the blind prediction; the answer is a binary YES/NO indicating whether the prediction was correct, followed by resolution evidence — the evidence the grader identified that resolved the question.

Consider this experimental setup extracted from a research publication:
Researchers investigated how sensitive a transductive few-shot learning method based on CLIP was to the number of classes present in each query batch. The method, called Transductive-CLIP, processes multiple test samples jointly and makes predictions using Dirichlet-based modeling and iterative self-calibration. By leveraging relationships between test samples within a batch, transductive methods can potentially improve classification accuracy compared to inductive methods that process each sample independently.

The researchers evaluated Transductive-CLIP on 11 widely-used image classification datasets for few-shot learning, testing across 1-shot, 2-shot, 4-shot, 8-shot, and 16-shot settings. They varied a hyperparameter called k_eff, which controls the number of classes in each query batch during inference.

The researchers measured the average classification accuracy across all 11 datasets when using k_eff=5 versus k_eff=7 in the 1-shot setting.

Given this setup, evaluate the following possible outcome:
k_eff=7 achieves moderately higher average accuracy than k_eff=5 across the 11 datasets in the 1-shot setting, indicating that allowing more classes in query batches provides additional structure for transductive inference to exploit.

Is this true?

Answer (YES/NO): NO